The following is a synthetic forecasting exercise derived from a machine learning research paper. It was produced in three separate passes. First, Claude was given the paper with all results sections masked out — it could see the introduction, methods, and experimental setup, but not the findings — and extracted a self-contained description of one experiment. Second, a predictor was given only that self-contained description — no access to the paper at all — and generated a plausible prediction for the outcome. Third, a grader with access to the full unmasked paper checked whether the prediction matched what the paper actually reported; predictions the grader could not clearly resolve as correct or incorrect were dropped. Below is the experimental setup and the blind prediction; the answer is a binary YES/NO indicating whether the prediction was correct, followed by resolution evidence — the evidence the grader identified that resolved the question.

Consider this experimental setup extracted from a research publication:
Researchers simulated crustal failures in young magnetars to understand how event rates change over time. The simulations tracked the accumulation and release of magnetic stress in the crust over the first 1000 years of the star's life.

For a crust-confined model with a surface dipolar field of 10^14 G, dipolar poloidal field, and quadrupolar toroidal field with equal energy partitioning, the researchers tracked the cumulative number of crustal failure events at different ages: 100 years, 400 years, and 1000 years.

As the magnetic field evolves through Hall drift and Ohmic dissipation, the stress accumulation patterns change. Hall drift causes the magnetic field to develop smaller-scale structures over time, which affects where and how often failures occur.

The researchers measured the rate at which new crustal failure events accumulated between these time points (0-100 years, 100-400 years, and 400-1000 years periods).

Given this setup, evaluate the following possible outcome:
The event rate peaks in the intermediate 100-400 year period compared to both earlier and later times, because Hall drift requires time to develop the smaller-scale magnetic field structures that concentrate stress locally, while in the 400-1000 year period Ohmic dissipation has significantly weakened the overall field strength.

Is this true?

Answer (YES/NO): NO